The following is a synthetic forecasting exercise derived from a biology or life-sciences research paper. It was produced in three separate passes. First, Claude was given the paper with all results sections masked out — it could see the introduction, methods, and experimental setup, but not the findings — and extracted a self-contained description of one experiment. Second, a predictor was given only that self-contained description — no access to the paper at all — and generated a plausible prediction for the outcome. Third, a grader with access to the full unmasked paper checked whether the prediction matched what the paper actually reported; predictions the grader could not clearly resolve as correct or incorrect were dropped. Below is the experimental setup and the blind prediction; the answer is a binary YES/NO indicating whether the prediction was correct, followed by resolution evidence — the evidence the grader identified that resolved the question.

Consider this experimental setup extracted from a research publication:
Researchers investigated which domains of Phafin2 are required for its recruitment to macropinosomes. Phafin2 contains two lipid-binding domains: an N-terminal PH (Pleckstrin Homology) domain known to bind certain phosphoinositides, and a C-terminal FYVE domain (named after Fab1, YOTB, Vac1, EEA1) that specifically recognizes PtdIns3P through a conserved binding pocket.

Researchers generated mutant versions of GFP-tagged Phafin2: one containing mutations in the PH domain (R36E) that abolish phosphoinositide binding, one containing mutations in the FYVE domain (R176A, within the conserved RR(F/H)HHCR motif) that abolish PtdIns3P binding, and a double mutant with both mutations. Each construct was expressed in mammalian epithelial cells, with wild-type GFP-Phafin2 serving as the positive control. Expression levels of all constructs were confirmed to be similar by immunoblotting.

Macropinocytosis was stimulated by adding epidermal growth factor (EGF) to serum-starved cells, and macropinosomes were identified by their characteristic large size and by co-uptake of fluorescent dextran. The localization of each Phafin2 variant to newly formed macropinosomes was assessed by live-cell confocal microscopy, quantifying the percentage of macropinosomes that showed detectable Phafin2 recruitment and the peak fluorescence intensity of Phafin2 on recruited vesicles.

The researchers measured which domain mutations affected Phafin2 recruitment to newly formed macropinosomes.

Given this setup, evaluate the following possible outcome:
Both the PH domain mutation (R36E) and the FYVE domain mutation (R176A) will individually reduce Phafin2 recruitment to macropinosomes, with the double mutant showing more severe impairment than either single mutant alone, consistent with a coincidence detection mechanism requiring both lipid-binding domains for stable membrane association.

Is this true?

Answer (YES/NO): NO